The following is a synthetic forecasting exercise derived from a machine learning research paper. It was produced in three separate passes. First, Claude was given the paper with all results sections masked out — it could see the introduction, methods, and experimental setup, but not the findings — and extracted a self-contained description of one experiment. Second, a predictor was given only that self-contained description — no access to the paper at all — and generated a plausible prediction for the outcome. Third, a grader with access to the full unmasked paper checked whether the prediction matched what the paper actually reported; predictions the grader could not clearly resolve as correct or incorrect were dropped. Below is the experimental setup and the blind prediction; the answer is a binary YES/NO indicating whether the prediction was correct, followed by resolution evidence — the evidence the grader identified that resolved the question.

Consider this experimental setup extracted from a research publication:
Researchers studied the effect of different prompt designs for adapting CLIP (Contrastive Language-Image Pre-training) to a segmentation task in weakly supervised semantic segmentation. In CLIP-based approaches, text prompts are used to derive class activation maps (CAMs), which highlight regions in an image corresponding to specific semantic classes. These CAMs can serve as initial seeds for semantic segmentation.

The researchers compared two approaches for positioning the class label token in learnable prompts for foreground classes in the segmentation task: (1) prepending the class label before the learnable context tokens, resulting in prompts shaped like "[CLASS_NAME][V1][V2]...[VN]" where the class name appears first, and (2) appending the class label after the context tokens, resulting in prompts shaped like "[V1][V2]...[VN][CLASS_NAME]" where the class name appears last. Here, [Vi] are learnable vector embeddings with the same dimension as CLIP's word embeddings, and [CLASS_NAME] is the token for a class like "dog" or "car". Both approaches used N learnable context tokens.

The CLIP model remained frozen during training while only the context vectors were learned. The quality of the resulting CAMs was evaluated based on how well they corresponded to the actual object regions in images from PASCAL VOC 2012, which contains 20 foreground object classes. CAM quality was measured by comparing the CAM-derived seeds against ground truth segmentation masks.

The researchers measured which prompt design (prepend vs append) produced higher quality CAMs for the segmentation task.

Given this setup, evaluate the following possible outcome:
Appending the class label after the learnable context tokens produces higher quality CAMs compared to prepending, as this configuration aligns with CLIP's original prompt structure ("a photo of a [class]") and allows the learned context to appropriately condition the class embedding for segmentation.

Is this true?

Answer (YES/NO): NO